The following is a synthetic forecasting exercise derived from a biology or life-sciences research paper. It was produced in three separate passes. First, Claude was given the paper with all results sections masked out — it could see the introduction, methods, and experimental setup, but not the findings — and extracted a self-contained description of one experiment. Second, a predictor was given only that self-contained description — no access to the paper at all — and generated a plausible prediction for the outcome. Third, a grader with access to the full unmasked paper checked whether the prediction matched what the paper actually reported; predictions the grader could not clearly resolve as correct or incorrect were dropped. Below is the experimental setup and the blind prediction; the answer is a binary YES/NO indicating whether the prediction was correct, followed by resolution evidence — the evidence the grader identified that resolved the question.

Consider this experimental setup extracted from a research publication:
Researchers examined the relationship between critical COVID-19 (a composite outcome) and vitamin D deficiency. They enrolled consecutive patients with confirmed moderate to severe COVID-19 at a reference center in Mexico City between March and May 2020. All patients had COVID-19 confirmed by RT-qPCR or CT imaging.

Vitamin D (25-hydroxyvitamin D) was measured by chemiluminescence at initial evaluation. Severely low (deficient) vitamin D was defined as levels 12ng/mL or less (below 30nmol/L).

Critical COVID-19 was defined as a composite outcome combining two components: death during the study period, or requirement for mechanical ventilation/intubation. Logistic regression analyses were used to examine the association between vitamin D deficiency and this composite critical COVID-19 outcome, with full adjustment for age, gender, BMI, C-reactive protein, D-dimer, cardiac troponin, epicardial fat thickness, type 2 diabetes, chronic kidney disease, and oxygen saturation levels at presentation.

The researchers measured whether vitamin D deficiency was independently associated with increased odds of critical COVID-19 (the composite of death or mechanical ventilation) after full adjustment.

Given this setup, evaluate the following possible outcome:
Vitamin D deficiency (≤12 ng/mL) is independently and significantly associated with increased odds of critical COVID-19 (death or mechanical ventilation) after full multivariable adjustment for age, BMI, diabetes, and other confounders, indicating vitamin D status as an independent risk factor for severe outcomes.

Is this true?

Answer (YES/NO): NO